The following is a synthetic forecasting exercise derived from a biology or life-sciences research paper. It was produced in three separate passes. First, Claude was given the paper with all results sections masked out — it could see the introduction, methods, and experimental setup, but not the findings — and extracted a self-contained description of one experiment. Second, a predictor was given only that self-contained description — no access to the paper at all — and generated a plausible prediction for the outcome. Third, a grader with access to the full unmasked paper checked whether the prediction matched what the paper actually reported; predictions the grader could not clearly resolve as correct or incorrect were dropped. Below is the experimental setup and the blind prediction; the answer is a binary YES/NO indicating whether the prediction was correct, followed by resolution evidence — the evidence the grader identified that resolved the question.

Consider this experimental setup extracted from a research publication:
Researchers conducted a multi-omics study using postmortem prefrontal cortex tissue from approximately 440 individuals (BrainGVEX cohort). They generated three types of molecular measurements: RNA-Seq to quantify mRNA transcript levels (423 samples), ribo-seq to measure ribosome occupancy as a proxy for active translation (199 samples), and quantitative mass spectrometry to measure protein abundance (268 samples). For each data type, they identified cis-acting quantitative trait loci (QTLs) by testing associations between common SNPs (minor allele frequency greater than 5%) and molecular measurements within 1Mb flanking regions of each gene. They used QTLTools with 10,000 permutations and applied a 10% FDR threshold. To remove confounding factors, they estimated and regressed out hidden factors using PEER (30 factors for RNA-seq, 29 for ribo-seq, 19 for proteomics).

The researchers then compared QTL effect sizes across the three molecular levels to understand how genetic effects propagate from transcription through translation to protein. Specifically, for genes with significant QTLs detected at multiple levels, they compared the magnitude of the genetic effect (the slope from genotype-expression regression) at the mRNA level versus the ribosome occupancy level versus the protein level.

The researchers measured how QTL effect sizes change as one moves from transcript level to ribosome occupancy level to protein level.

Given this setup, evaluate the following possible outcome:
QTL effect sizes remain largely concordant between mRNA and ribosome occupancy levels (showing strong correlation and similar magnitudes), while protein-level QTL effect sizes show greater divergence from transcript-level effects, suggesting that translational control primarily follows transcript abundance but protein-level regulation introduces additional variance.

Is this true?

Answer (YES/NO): NO